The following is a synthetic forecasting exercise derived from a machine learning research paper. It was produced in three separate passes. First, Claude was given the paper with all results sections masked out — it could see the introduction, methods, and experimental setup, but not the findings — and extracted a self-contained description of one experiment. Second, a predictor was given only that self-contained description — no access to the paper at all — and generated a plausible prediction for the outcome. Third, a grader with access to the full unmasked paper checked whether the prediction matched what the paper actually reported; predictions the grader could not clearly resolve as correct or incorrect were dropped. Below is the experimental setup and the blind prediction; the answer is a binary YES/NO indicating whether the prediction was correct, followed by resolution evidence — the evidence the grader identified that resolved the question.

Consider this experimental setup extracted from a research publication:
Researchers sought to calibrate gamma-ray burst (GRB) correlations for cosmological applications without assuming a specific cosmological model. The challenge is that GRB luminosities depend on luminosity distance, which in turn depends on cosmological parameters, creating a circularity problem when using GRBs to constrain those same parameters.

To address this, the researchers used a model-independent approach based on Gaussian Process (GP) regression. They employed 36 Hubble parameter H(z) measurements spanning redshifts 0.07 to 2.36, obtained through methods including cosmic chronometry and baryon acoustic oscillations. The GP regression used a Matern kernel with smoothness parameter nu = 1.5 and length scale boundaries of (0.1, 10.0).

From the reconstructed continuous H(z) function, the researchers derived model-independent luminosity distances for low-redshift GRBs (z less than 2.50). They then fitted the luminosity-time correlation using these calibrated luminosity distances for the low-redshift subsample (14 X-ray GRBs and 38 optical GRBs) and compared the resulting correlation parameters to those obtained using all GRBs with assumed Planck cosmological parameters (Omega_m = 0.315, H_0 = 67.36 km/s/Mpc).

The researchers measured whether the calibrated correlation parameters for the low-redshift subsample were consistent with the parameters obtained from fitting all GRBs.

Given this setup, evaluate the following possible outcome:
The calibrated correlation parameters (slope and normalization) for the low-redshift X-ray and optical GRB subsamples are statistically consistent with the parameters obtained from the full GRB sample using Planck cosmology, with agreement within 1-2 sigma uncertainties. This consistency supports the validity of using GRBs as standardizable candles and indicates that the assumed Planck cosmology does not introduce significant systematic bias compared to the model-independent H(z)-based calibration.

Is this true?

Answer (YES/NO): YES